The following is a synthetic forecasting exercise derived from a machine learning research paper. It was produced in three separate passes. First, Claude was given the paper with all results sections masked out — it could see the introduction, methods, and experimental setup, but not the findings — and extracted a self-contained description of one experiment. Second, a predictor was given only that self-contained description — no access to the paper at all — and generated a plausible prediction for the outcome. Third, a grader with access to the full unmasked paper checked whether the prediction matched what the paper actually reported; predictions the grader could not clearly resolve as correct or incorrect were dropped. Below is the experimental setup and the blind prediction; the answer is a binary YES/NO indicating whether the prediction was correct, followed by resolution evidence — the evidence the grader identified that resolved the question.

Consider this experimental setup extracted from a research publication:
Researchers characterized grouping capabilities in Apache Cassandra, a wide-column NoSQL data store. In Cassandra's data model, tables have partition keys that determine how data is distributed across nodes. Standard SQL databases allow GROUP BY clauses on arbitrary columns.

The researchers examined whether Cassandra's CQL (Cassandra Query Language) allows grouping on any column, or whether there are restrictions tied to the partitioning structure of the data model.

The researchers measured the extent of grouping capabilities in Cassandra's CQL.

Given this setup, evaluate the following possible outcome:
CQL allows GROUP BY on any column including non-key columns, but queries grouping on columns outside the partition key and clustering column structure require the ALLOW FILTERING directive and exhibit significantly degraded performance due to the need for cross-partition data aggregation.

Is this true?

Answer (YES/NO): NO